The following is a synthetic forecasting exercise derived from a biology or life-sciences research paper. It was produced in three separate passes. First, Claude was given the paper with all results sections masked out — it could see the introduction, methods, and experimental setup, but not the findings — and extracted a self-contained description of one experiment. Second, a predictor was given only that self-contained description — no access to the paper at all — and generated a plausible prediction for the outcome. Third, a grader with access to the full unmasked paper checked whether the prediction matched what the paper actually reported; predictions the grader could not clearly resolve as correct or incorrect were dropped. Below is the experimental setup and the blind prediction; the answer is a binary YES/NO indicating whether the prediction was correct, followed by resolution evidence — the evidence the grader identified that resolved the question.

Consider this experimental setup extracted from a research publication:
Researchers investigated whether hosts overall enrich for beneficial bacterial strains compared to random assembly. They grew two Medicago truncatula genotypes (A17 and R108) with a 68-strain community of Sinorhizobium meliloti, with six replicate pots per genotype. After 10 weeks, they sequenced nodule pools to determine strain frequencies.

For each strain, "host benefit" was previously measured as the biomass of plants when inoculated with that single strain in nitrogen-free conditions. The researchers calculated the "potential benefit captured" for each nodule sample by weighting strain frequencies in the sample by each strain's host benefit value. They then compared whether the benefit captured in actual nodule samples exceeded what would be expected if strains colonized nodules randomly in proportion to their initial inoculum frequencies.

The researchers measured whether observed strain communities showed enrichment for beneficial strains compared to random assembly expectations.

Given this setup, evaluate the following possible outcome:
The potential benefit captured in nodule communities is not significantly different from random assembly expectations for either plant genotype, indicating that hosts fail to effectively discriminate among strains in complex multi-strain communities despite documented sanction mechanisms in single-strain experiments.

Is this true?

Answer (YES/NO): NO